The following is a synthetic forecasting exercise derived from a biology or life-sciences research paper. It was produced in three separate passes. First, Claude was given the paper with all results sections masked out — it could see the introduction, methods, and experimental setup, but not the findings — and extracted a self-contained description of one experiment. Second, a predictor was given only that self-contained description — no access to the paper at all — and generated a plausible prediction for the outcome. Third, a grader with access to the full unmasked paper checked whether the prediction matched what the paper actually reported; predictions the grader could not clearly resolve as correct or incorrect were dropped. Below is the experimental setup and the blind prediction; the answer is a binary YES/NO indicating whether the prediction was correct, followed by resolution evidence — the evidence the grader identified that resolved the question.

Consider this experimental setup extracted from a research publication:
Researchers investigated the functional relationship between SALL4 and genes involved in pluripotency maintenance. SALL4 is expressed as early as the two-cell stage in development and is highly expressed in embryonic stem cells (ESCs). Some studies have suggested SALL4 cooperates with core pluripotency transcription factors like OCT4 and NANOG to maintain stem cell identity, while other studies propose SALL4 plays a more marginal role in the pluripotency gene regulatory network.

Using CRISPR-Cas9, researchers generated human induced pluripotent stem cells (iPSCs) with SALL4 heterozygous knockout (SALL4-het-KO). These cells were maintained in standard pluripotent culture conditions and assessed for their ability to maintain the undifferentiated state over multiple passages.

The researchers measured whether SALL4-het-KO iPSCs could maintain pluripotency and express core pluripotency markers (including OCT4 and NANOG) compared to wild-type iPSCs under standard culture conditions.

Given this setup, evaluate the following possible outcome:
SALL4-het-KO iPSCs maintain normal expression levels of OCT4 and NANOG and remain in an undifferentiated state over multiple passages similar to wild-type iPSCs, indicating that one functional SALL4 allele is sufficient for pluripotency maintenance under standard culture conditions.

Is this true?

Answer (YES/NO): YES